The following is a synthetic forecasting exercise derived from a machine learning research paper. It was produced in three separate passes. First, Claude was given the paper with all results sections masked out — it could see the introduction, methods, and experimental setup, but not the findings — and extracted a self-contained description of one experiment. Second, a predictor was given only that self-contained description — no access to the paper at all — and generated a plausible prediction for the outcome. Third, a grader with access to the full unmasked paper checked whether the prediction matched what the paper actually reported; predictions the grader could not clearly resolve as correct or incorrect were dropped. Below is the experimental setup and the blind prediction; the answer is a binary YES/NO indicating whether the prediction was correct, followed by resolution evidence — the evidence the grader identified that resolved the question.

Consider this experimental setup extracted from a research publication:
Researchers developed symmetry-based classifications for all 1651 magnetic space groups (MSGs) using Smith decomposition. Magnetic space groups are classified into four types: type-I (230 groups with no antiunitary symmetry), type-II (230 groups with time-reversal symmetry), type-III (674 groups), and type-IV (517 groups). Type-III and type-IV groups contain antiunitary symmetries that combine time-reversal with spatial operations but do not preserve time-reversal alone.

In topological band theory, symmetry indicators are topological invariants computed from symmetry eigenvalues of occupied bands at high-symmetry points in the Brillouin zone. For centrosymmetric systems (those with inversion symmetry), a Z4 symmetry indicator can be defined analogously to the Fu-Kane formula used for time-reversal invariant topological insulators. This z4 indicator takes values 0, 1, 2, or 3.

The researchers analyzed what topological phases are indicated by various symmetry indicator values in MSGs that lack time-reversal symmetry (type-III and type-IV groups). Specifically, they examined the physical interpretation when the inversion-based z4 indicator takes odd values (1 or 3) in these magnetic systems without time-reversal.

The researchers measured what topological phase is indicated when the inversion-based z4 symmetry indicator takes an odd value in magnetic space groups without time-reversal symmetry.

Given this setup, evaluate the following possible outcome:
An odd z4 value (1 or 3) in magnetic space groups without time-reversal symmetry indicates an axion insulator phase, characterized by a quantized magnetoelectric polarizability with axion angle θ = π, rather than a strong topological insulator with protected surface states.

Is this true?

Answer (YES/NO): NO